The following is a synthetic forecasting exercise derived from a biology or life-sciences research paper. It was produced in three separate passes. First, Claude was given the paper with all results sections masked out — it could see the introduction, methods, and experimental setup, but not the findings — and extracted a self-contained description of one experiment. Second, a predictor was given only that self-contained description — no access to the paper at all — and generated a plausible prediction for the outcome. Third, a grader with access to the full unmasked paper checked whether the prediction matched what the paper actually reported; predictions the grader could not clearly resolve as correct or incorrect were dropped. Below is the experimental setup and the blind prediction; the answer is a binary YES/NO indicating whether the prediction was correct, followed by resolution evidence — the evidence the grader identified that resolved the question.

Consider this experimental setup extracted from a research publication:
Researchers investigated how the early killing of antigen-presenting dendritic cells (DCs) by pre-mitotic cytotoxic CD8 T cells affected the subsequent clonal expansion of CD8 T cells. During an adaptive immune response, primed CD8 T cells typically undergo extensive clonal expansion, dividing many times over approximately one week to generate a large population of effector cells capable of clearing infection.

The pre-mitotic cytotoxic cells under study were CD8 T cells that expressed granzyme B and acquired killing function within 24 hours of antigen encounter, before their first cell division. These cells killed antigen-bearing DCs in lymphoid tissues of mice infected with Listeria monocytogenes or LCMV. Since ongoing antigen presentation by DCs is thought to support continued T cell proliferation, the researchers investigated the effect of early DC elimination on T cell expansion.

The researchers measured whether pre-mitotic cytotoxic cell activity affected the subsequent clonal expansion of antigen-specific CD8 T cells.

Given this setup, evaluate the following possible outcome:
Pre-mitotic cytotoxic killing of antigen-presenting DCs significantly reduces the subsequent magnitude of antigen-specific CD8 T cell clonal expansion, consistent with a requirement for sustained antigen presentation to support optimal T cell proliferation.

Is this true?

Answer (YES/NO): YES